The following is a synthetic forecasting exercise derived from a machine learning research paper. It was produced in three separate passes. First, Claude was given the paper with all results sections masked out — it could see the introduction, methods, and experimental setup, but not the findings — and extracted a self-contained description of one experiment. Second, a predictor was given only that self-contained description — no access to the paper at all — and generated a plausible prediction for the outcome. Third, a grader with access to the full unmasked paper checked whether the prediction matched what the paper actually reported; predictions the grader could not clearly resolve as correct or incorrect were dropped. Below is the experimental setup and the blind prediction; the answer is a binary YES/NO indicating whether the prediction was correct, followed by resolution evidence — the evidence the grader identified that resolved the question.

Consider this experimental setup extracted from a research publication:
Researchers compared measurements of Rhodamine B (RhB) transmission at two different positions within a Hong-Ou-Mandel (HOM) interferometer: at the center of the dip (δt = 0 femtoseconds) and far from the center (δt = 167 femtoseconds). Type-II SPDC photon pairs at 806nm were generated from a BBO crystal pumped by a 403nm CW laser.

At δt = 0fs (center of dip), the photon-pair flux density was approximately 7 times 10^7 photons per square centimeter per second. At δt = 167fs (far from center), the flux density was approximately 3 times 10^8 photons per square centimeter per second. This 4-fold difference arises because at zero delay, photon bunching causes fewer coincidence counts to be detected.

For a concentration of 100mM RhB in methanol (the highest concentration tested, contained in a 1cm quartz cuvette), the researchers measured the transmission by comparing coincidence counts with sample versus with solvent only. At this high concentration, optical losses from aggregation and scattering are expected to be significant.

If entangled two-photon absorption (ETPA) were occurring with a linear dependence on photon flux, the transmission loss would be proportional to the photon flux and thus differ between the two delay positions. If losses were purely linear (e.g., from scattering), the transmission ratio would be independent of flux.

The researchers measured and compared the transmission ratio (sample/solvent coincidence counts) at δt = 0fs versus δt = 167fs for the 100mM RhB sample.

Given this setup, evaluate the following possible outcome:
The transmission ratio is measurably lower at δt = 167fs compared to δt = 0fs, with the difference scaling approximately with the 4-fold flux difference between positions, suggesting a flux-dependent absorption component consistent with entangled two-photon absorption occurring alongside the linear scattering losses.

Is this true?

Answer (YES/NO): NO